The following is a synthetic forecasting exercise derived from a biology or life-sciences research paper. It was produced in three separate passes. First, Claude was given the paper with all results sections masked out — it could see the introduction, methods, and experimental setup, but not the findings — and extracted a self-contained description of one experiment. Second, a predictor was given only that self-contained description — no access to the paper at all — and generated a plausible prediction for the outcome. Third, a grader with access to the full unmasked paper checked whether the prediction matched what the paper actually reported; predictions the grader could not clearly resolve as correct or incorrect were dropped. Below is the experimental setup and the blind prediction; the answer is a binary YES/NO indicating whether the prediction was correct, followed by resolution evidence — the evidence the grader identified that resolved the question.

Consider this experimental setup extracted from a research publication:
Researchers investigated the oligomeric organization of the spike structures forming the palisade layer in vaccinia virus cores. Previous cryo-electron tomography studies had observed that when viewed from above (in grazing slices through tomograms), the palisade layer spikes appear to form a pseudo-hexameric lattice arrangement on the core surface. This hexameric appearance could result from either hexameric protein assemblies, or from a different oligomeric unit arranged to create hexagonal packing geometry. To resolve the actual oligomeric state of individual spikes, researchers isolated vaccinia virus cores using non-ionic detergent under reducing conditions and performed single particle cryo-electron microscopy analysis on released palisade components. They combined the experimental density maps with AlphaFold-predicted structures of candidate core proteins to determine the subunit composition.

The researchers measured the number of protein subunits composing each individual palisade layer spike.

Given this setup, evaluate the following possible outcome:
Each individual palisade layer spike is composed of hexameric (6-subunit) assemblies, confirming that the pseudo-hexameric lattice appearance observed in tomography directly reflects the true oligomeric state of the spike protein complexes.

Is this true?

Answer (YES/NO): NO